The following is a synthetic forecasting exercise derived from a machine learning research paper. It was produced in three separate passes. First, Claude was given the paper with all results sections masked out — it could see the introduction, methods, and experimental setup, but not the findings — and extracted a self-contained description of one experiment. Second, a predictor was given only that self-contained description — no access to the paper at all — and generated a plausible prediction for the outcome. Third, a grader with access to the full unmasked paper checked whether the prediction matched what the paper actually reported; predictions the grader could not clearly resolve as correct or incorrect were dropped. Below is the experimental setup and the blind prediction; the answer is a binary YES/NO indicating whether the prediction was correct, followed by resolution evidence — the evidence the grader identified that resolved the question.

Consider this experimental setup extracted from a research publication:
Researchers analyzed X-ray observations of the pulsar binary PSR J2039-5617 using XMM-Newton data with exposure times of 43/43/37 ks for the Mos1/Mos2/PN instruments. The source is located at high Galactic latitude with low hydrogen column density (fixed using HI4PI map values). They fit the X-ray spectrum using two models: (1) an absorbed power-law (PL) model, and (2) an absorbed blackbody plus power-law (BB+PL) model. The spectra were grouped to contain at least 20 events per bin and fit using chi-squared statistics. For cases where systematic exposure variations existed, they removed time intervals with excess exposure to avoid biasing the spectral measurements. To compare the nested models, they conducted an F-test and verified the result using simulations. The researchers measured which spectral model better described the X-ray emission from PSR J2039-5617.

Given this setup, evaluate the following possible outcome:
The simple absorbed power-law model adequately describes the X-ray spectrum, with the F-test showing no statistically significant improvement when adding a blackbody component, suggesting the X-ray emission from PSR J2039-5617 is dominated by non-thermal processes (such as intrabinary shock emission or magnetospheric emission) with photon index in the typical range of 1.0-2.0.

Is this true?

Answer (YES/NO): NO